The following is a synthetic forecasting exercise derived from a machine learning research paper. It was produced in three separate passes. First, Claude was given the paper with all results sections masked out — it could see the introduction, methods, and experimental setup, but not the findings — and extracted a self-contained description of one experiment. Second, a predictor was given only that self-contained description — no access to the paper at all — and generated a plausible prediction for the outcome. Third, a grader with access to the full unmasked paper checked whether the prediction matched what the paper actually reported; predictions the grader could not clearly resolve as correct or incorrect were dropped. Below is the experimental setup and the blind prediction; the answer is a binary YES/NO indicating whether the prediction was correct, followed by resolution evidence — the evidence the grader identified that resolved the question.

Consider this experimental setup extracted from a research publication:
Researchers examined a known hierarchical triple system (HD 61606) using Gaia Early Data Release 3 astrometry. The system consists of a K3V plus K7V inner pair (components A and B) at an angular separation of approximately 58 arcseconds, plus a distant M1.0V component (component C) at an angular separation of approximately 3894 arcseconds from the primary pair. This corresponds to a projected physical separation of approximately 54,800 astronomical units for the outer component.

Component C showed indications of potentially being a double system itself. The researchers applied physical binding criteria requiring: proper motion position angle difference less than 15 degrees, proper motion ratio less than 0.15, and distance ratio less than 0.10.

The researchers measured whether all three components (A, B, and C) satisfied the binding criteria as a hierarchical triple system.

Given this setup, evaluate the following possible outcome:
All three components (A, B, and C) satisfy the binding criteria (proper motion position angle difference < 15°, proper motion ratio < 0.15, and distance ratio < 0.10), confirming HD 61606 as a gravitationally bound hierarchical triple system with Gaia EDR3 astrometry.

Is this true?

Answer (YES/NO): YES